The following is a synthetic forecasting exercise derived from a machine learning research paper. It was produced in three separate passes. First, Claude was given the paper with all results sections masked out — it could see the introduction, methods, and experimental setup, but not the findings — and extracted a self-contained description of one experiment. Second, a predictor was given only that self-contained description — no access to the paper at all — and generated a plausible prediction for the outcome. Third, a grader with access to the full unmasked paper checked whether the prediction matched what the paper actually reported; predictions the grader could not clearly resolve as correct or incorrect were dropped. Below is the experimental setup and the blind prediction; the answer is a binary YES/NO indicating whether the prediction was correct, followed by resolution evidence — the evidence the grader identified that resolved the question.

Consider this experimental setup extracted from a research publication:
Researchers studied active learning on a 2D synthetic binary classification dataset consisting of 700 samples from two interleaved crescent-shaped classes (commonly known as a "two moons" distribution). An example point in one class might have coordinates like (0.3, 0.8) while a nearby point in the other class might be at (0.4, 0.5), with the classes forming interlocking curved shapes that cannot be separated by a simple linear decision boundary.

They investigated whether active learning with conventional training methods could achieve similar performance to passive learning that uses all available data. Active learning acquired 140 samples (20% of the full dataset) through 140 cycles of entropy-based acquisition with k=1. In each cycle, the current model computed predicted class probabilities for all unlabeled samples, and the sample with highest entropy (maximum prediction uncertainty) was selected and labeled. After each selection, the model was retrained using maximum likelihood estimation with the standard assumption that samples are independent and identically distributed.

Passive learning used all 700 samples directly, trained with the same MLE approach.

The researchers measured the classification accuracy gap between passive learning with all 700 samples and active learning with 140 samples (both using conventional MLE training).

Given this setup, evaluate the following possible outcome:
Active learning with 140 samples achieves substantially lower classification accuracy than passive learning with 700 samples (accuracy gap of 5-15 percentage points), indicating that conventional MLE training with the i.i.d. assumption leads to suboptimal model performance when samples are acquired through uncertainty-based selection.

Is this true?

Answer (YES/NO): YES